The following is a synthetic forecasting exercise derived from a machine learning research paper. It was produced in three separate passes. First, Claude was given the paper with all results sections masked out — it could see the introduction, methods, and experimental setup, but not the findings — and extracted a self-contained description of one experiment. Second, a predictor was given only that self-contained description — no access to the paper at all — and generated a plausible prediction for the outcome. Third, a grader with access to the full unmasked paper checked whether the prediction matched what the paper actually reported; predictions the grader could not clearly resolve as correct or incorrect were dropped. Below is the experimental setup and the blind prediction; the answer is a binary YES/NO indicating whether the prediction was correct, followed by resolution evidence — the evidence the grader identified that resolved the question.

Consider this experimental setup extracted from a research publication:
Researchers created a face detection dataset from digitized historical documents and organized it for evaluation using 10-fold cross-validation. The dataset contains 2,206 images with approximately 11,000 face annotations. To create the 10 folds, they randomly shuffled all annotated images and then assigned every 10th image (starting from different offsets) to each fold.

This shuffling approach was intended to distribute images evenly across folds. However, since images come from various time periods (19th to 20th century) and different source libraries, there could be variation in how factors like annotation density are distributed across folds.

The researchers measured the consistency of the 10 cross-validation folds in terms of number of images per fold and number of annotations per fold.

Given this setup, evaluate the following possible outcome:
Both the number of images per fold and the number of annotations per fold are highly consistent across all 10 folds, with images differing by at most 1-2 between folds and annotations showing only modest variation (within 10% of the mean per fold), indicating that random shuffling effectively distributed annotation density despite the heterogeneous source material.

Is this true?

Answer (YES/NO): NO